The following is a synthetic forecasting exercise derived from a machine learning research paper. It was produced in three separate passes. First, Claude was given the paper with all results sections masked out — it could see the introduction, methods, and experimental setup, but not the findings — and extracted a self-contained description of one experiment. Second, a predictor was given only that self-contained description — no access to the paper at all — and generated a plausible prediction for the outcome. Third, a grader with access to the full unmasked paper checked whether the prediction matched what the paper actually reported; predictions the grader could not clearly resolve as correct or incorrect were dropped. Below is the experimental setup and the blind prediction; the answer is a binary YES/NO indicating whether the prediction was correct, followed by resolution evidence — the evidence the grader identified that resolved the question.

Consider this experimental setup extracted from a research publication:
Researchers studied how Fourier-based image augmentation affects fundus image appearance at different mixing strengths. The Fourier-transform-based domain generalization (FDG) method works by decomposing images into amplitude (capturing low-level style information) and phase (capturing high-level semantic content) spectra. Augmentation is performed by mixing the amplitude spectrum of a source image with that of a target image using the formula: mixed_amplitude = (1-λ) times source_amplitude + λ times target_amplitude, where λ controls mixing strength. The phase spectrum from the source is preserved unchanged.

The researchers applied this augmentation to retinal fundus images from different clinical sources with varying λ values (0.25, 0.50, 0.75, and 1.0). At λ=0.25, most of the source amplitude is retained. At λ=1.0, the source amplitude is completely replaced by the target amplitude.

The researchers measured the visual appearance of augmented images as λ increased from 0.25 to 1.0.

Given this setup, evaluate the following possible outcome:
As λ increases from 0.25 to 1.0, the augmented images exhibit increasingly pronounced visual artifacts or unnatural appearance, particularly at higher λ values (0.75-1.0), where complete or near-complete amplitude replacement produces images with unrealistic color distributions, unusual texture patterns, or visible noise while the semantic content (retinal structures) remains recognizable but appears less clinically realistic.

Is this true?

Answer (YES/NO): NO